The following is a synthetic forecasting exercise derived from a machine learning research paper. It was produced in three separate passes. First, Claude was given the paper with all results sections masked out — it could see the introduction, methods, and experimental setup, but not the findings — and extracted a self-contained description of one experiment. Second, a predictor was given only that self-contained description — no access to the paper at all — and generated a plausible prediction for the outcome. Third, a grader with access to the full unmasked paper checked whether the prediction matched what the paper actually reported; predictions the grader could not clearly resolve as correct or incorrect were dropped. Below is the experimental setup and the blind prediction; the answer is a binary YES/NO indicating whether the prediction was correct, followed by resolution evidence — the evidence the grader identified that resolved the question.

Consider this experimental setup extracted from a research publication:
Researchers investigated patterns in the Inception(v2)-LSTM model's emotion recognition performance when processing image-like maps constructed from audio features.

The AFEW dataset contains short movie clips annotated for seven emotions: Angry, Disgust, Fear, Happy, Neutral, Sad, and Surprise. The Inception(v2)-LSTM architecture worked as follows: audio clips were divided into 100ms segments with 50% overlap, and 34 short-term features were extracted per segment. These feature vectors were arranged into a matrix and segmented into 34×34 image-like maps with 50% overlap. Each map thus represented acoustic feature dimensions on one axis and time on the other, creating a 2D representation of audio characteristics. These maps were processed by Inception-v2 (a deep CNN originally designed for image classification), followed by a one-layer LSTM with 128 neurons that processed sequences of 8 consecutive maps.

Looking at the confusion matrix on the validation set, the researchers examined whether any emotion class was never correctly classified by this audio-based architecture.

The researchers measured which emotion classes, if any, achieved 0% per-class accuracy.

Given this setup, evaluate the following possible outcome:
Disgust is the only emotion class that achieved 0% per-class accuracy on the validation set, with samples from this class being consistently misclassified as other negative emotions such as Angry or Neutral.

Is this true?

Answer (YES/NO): NO